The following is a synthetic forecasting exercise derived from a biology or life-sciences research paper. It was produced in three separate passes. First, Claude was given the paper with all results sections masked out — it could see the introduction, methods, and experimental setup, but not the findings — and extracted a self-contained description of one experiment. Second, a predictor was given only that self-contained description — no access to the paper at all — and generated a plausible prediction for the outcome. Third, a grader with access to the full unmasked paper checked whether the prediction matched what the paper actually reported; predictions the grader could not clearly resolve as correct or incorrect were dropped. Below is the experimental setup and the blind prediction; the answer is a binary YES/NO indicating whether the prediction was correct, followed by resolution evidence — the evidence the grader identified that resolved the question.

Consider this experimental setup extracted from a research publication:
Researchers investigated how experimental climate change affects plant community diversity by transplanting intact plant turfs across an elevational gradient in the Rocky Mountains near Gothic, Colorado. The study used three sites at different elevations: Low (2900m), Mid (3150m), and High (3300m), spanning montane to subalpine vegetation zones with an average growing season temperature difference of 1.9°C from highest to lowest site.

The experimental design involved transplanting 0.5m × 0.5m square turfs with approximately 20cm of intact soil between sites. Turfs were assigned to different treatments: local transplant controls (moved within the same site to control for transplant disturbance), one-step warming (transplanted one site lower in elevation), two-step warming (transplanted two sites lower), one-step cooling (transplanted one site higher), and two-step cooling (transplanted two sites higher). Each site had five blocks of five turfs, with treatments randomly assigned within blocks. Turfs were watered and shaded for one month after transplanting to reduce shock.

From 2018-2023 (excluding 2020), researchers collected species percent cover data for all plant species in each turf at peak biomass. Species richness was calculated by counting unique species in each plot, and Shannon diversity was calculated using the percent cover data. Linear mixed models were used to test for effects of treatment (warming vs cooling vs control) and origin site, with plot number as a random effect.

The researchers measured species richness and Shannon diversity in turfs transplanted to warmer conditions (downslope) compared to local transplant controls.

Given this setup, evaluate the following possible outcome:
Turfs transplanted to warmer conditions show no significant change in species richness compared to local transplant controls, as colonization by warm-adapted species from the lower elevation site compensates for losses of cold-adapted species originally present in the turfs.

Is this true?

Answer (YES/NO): NO